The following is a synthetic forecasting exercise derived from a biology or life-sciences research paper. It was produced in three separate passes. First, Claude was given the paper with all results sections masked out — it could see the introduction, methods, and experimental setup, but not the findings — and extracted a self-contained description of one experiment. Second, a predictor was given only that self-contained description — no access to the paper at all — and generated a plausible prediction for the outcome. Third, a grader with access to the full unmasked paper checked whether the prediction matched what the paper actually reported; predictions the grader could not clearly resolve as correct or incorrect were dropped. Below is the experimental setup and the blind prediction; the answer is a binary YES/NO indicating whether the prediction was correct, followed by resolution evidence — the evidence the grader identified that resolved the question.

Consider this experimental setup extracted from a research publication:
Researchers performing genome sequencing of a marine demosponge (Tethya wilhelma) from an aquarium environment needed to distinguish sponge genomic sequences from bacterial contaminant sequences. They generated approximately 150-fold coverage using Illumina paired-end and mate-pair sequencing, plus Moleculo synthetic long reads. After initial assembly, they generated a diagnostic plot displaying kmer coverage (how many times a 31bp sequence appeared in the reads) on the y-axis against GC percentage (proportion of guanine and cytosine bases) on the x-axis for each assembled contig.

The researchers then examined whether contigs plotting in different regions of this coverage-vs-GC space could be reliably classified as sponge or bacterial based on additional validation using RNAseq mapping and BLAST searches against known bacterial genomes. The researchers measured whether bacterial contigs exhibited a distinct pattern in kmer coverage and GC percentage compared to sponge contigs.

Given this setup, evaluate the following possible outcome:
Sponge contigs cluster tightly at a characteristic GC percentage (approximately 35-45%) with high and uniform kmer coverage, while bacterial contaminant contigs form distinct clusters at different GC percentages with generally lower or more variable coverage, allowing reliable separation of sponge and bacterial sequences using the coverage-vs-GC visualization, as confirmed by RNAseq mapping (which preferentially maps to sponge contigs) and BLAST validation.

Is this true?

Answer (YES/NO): YES